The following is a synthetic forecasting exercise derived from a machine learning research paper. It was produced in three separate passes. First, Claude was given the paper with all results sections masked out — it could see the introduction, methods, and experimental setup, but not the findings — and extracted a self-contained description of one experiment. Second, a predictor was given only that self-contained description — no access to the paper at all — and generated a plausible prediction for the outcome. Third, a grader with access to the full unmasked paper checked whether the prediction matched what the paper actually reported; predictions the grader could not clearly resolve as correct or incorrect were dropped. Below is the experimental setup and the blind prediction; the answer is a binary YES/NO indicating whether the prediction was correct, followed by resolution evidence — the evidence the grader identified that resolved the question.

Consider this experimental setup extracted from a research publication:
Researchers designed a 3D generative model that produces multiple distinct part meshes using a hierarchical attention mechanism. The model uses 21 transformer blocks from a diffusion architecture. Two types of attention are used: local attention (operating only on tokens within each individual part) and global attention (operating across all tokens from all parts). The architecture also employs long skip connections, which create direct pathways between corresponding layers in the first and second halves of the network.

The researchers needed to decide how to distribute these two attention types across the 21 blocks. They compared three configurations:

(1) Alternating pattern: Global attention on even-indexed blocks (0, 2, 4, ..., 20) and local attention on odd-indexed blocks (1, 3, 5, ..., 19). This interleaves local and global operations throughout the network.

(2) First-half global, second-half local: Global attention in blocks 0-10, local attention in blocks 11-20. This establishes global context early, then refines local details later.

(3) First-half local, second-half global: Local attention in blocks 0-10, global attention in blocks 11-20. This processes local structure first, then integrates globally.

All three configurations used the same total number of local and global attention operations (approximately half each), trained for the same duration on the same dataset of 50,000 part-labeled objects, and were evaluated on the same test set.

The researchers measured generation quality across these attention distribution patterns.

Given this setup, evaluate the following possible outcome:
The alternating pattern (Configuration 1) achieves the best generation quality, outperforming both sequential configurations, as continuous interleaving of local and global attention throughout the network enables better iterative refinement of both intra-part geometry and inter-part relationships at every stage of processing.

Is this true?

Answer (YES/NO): YES